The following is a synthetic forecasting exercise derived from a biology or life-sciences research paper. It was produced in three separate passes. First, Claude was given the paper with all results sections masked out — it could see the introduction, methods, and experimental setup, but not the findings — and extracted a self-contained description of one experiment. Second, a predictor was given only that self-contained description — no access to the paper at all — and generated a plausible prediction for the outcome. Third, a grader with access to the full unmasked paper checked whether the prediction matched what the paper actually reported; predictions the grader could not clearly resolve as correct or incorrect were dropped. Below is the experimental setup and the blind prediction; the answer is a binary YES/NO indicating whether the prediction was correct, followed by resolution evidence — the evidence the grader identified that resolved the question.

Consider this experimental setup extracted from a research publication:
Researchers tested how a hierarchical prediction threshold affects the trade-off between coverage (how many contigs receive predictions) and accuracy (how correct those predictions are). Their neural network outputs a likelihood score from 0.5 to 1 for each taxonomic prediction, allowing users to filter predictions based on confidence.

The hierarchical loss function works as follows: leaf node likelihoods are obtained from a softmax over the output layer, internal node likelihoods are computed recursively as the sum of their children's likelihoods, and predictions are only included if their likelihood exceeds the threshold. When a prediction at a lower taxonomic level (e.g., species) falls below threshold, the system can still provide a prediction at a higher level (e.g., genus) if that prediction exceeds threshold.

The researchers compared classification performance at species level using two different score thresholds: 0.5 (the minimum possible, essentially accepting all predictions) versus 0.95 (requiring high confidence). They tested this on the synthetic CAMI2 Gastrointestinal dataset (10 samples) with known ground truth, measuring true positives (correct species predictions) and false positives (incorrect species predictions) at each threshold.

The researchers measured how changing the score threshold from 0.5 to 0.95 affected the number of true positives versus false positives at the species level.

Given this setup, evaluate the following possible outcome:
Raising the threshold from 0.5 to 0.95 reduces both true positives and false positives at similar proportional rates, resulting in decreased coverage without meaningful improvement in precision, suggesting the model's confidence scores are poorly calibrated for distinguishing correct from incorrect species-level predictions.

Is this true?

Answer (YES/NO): NO